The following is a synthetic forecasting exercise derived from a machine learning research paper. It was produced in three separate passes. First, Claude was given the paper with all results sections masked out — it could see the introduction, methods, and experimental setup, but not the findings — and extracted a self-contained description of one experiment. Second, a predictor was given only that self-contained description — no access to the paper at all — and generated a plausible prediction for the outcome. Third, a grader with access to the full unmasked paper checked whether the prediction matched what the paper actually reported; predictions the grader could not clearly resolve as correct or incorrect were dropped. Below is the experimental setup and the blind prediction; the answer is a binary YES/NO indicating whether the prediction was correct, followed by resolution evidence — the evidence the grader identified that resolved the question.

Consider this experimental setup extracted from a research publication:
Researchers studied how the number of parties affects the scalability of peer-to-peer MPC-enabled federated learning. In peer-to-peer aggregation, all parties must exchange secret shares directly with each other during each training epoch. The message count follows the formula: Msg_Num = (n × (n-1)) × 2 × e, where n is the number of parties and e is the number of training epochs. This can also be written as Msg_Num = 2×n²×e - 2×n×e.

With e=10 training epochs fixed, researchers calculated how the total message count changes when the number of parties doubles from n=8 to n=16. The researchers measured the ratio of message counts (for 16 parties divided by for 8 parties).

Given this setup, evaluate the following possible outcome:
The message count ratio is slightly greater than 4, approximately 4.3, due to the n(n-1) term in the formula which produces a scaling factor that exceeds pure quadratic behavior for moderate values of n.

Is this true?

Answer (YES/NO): YES